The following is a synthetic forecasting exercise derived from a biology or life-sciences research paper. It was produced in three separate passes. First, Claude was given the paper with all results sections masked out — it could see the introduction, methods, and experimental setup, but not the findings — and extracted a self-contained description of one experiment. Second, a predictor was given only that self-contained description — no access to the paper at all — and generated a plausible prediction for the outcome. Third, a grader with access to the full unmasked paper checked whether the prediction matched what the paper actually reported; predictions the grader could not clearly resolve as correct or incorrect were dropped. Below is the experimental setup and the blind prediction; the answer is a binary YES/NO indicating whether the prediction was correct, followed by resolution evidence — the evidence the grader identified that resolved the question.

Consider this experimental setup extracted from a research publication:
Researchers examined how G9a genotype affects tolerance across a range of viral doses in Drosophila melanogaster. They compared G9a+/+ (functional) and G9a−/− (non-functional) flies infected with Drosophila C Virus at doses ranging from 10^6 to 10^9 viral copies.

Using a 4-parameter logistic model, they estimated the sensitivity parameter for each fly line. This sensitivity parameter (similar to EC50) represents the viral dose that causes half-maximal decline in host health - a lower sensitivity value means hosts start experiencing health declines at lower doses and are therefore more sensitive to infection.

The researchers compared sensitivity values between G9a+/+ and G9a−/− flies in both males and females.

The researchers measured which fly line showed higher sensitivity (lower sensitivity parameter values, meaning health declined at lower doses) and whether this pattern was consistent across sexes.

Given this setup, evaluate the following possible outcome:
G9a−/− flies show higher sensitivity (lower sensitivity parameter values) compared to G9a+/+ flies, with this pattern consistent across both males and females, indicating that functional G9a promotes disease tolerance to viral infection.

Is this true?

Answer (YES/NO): YES